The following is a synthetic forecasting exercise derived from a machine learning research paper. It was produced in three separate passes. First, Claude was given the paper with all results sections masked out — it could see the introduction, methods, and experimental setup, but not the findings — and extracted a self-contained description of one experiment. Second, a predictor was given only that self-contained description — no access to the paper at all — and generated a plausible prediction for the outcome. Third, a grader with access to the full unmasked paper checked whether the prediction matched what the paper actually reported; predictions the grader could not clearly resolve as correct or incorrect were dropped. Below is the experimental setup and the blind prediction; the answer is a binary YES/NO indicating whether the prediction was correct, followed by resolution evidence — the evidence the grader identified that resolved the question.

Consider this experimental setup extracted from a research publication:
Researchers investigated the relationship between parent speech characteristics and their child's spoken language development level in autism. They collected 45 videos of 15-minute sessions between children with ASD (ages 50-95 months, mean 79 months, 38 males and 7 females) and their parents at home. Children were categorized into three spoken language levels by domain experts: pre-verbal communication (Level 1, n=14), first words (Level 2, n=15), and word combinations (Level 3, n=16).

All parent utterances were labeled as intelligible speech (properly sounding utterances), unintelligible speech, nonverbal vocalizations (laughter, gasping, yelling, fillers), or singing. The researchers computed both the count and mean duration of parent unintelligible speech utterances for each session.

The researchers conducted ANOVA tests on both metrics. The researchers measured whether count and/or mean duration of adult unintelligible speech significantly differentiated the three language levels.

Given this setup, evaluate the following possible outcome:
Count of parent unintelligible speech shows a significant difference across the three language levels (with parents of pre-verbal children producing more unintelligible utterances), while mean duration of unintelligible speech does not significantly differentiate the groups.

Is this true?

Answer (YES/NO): YES